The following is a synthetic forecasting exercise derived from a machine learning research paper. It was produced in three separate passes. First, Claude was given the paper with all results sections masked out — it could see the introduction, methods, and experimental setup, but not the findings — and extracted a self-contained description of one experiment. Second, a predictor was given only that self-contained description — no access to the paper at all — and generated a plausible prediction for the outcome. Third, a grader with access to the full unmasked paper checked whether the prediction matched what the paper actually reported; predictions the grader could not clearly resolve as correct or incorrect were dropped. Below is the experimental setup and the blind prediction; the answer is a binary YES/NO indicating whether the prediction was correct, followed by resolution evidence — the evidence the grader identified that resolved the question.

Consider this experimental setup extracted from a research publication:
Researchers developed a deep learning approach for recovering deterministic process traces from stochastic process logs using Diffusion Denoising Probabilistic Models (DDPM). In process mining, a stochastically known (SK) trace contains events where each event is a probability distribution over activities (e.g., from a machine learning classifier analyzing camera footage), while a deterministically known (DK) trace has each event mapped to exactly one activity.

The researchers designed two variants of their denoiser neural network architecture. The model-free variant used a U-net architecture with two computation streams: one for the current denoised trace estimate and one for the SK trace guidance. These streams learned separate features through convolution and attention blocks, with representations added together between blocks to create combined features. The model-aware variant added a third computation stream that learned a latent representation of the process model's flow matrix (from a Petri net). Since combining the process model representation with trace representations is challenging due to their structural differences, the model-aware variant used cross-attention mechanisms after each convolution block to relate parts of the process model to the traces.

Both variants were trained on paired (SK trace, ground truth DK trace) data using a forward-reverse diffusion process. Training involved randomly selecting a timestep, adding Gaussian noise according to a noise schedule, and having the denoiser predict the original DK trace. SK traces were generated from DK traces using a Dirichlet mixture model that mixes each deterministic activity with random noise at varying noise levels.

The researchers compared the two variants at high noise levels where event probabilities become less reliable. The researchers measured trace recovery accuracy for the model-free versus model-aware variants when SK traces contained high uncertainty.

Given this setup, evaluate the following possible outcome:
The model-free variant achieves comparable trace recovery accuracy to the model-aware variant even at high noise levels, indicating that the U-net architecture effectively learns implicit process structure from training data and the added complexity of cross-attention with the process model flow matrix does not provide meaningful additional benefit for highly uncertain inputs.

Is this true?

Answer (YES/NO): NO